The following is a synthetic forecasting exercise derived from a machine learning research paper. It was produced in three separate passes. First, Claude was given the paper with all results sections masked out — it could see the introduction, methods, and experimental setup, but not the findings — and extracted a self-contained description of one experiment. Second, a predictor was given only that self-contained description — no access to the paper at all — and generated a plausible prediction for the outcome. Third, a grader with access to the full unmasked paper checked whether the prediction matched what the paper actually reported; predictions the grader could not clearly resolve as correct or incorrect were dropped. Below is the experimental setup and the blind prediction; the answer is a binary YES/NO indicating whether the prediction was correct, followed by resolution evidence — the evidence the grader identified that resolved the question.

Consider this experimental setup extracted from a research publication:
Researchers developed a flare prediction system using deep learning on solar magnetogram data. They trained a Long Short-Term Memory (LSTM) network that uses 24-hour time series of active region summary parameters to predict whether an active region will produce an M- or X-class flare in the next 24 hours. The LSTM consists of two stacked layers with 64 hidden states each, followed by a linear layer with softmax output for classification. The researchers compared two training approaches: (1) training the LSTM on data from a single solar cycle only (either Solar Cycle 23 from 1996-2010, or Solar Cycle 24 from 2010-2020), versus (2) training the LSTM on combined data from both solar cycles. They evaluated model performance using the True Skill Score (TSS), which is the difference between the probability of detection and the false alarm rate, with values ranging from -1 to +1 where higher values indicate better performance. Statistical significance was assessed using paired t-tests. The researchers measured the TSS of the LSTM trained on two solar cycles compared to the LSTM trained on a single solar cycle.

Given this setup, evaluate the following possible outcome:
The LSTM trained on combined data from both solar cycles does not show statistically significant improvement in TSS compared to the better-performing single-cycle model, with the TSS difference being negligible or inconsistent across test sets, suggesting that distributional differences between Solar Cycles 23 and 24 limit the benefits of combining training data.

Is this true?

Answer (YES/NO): NO